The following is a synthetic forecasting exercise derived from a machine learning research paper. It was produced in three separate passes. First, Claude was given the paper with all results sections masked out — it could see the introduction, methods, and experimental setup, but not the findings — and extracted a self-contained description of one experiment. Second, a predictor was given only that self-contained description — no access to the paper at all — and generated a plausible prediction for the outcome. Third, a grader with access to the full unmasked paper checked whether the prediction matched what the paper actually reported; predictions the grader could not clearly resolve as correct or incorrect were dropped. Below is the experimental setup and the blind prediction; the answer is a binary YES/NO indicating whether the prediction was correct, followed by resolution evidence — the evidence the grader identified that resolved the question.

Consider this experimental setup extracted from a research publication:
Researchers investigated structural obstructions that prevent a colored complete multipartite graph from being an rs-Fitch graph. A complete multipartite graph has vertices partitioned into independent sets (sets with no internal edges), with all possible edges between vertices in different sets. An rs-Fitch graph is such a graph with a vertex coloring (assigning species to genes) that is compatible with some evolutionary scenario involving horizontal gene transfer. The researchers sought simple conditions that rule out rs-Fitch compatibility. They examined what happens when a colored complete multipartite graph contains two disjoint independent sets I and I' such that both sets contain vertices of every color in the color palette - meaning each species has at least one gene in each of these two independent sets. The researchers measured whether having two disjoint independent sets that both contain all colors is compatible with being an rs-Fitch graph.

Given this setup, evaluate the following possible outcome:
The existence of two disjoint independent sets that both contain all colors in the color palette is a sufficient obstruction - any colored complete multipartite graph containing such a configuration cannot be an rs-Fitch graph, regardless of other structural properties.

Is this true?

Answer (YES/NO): YES